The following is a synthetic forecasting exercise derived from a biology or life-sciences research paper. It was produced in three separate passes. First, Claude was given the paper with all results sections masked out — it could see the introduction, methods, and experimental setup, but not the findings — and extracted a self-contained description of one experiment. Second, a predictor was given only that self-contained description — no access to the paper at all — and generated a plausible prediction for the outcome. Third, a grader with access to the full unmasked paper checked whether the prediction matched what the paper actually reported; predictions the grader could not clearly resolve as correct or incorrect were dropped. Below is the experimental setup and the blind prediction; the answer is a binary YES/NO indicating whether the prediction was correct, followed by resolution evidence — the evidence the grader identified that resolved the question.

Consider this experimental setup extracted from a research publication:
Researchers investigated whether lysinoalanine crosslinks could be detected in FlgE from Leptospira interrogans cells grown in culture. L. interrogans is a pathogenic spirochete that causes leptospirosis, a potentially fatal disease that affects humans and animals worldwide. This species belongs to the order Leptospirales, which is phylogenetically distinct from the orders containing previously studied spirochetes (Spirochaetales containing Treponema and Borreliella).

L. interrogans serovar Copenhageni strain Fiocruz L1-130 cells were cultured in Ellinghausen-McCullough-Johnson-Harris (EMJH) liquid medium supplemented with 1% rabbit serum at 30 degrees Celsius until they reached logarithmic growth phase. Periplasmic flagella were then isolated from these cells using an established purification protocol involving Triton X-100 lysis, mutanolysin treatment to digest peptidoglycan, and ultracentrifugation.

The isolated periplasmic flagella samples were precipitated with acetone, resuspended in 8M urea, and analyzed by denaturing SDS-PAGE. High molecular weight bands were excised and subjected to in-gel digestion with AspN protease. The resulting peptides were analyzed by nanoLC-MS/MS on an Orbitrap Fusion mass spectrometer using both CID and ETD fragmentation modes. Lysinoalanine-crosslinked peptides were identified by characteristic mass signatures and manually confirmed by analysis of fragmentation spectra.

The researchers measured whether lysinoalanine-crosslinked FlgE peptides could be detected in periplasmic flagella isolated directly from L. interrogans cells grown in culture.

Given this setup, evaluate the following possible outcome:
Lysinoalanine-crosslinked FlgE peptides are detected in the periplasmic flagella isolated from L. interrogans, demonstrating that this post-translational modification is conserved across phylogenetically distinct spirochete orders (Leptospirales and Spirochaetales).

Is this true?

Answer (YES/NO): YES